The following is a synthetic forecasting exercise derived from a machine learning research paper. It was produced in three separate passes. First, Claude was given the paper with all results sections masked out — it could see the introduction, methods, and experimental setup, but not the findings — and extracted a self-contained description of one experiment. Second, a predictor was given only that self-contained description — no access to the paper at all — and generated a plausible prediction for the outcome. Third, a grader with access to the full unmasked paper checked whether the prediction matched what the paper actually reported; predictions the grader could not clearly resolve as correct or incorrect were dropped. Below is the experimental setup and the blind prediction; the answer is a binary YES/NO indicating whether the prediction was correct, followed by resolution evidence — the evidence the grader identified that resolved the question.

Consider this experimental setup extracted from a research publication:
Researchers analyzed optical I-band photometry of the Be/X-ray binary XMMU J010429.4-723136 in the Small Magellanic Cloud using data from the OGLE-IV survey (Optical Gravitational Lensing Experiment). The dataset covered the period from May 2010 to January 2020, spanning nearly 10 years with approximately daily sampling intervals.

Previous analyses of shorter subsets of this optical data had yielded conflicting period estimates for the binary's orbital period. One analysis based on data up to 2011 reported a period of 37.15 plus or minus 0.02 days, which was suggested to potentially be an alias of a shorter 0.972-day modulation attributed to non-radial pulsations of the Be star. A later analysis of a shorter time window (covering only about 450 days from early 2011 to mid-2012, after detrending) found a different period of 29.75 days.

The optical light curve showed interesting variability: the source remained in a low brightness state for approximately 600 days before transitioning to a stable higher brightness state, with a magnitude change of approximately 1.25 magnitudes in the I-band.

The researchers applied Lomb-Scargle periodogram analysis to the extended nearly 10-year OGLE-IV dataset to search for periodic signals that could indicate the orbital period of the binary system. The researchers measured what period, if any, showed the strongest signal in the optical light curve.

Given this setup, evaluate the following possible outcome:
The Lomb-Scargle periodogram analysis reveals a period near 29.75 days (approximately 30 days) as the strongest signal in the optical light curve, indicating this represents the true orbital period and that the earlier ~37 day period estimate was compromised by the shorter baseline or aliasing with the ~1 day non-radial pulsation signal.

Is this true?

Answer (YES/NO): NO